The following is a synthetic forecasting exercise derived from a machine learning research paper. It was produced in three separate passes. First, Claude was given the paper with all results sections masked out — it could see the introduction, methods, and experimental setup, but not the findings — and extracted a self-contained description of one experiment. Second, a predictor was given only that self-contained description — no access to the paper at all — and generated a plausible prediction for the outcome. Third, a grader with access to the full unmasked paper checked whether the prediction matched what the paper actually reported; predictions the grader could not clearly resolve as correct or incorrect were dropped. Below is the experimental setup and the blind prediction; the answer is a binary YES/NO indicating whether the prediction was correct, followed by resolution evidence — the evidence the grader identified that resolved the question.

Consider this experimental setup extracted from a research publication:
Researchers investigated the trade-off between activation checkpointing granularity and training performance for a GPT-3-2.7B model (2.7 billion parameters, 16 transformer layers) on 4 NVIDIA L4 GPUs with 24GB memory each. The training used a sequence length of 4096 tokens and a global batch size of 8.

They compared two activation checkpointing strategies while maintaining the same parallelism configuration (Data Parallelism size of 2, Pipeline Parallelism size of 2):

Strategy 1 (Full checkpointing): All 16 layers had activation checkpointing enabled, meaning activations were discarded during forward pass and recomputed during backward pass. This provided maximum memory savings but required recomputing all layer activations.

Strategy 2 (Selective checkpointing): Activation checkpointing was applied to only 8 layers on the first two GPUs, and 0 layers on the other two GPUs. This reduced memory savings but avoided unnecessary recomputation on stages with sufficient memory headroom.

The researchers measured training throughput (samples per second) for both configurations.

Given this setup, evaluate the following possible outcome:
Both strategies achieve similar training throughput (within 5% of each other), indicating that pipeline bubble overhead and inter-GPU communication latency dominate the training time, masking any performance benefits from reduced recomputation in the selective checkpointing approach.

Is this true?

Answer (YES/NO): NO